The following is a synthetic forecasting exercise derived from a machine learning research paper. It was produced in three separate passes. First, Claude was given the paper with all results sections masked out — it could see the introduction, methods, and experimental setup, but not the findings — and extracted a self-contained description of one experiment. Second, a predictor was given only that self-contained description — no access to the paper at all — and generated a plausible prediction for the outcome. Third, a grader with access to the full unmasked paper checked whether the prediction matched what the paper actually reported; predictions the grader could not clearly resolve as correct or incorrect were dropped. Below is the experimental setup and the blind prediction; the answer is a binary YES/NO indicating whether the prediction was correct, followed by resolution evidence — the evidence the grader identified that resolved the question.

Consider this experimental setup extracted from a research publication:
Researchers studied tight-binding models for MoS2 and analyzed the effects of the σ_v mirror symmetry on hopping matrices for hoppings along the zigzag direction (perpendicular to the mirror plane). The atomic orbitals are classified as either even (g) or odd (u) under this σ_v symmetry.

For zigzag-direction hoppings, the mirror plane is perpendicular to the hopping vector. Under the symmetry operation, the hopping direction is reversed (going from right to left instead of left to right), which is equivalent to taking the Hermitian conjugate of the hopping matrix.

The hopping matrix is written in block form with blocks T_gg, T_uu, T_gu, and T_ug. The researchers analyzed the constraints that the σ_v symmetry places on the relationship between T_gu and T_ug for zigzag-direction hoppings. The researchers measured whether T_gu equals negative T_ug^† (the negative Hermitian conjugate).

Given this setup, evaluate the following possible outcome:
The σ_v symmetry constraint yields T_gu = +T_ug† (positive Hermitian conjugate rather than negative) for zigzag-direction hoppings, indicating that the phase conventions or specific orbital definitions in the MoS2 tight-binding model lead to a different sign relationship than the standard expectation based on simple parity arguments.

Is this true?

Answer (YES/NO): NO